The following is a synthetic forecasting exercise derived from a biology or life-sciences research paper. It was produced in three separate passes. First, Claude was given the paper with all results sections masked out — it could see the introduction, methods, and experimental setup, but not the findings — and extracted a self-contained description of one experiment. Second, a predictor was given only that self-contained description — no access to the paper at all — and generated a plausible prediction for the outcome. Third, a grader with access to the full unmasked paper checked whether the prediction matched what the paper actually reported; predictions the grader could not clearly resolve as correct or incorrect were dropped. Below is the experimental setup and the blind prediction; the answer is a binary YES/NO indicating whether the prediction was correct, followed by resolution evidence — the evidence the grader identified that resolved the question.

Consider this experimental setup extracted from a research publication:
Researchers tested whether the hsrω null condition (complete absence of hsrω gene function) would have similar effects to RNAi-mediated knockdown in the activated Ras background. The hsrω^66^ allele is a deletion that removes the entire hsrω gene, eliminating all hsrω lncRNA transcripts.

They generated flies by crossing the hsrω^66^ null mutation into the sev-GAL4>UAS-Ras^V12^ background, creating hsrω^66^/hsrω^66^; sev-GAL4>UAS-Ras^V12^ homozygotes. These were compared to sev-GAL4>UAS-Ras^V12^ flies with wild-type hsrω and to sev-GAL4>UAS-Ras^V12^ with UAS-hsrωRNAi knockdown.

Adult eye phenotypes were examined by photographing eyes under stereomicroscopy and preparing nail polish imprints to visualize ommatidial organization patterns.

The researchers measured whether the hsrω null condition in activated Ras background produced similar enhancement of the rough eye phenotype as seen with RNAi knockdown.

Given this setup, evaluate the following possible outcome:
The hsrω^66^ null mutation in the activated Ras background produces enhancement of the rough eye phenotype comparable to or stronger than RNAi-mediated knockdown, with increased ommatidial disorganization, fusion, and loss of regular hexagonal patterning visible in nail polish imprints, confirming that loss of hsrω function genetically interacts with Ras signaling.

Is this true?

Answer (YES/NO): YES